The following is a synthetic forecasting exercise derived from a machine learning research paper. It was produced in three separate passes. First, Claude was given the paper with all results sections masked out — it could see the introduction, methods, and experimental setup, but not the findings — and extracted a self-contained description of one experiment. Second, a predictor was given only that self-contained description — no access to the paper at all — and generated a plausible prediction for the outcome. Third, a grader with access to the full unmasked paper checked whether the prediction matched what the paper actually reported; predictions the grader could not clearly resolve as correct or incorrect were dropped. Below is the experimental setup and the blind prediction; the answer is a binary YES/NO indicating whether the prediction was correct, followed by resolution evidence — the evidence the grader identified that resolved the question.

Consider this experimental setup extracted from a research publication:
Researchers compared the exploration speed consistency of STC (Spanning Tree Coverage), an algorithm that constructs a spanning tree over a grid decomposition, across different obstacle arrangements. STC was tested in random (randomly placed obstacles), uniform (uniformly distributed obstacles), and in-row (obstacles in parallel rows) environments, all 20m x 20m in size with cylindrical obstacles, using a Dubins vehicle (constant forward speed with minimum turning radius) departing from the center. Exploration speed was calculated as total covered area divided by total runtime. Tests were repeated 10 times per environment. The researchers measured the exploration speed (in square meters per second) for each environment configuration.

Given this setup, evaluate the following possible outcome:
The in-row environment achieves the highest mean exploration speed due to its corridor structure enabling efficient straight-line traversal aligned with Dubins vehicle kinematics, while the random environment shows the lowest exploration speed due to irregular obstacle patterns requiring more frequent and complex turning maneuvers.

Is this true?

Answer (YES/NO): NO